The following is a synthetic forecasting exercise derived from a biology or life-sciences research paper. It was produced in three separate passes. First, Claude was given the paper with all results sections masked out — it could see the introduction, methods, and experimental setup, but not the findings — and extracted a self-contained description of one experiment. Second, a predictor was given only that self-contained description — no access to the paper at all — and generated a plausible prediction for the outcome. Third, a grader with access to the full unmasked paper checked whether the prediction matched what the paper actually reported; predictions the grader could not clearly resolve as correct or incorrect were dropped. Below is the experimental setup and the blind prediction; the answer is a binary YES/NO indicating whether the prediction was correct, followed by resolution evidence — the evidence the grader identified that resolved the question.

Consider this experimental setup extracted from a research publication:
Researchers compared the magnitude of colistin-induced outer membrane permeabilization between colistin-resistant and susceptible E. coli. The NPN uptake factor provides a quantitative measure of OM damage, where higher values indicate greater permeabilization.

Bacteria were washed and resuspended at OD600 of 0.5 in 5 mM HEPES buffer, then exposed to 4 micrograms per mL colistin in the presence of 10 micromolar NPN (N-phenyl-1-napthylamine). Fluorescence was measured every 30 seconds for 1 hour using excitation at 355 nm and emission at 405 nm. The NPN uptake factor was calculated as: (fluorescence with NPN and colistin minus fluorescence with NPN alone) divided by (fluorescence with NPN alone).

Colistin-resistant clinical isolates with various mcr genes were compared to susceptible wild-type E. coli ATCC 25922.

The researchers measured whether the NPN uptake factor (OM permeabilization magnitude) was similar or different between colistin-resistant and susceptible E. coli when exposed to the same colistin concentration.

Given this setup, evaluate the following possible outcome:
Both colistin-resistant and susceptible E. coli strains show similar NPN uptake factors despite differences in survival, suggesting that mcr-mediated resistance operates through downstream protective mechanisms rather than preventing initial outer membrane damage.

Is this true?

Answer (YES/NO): YES